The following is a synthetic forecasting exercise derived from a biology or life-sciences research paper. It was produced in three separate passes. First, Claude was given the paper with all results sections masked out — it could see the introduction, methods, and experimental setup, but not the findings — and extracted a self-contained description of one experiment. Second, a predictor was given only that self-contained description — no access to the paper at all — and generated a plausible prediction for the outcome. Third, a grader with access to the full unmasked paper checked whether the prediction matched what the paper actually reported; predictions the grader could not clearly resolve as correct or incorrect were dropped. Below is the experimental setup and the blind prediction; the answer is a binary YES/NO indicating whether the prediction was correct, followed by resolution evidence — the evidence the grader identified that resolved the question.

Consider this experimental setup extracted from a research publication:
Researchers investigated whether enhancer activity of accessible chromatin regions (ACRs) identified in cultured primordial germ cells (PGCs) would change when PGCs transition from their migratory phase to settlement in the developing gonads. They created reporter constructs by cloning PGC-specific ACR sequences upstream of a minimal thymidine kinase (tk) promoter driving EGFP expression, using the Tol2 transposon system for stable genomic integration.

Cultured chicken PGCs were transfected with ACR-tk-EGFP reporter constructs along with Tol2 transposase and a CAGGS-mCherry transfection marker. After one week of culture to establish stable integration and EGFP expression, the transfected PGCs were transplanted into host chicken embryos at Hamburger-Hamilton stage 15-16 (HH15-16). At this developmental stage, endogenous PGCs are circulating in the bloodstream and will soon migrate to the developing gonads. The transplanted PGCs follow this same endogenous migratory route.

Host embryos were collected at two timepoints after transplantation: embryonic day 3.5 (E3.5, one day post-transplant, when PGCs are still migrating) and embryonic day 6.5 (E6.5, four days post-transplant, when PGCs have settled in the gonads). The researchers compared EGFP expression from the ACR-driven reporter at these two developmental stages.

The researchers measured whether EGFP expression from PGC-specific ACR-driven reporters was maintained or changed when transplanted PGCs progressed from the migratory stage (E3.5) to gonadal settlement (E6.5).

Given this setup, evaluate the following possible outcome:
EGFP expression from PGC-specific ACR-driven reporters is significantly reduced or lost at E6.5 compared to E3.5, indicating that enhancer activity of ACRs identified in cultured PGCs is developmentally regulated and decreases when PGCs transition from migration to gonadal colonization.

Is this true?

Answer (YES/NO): YES